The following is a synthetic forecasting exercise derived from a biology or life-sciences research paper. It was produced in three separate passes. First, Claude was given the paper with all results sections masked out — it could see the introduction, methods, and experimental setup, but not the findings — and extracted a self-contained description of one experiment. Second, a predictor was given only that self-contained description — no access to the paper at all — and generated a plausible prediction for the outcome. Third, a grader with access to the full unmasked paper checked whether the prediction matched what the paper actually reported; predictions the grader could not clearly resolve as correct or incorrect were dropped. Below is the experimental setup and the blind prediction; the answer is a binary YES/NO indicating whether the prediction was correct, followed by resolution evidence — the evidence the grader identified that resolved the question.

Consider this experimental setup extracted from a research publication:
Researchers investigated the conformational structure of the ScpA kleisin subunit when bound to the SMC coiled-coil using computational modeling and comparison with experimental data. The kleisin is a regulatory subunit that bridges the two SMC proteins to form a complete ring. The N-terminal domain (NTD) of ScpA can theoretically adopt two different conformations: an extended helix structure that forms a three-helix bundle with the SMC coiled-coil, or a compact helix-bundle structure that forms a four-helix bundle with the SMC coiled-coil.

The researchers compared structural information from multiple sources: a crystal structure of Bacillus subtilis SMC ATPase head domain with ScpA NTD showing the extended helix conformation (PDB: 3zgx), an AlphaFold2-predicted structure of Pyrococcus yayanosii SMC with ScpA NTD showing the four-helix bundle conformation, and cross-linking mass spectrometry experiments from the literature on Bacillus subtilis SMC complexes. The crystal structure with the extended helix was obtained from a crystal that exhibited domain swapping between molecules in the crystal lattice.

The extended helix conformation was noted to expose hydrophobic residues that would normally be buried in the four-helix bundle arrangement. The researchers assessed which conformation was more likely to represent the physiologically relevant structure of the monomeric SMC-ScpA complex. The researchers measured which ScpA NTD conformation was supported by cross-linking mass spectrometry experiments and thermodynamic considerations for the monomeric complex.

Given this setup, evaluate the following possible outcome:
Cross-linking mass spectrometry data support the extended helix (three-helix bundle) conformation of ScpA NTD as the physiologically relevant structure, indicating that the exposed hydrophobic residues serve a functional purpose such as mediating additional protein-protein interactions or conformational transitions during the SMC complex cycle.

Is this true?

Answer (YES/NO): NO